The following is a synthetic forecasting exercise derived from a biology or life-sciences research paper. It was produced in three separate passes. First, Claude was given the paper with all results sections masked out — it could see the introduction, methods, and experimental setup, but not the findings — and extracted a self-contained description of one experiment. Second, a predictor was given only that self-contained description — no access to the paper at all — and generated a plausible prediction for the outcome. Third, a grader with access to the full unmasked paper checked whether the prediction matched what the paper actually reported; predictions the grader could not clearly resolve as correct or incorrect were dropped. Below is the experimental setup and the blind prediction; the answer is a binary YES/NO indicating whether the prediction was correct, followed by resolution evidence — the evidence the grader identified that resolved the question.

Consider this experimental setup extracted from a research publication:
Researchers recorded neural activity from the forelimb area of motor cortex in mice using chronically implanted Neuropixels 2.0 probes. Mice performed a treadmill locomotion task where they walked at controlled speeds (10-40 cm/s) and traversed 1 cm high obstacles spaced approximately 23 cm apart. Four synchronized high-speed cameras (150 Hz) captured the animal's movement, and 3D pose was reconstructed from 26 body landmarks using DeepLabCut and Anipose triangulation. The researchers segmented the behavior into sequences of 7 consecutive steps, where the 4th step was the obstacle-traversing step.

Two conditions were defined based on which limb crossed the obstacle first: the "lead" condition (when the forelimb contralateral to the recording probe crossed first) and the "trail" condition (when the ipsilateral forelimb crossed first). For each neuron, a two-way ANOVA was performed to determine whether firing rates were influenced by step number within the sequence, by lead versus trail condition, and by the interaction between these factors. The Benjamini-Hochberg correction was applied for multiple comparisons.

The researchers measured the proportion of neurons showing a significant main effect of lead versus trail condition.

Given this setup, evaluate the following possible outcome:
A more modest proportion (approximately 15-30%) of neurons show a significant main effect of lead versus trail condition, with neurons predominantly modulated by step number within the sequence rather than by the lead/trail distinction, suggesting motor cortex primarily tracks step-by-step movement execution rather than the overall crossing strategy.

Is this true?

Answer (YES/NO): NO